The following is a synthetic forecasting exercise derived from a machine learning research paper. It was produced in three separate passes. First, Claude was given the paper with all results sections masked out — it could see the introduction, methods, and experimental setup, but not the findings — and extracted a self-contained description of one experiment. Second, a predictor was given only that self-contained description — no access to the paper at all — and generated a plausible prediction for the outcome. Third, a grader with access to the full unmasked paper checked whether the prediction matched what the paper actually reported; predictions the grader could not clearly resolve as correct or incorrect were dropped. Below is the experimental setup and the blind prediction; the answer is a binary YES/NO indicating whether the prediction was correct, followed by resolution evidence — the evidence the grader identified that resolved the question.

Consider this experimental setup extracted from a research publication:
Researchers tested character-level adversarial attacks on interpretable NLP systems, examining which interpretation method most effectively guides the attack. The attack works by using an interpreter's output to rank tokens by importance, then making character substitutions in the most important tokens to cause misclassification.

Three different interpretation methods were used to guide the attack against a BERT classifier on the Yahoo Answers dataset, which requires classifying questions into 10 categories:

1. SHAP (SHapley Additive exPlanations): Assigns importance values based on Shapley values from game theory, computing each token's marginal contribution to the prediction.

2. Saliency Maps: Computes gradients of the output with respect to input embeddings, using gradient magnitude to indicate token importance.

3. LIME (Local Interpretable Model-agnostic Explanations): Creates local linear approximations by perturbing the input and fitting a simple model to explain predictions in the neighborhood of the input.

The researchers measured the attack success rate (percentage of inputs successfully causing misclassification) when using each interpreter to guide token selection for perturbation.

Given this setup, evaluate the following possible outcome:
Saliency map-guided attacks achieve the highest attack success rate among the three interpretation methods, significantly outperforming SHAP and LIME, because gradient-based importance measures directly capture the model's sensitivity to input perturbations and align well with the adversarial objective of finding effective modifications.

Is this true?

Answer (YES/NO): NO